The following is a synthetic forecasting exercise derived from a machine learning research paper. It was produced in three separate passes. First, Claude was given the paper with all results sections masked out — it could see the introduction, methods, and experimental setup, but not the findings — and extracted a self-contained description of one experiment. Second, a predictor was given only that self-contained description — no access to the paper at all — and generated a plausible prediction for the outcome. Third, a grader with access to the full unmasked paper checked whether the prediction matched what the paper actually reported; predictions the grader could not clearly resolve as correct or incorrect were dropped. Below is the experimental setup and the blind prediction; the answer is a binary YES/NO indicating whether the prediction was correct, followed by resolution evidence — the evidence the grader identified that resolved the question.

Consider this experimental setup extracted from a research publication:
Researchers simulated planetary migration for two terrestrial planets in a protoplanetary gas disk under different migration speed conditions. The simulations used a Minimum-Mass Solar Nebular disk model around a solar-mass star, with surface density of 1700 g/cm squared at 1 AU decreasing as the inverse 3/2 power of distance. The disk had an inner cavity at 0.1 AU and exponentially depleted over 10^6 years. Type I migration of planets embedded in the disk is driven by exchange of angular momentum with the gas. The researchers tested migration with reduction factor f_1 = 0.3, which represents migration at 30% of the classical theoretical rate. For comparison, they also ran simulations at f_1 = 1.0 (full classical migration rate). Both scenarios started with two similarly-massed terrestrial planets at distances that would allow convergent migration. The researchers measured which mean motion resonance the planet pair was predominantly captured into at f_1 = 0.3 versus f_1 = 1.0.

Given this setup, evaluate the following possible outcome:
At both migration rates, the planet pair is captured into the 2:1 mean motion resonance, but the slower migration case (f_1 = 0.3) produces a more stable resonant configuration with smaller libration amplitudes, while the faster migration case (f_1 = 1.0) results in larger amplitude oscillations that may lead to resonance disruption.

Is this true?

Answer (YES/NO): NO